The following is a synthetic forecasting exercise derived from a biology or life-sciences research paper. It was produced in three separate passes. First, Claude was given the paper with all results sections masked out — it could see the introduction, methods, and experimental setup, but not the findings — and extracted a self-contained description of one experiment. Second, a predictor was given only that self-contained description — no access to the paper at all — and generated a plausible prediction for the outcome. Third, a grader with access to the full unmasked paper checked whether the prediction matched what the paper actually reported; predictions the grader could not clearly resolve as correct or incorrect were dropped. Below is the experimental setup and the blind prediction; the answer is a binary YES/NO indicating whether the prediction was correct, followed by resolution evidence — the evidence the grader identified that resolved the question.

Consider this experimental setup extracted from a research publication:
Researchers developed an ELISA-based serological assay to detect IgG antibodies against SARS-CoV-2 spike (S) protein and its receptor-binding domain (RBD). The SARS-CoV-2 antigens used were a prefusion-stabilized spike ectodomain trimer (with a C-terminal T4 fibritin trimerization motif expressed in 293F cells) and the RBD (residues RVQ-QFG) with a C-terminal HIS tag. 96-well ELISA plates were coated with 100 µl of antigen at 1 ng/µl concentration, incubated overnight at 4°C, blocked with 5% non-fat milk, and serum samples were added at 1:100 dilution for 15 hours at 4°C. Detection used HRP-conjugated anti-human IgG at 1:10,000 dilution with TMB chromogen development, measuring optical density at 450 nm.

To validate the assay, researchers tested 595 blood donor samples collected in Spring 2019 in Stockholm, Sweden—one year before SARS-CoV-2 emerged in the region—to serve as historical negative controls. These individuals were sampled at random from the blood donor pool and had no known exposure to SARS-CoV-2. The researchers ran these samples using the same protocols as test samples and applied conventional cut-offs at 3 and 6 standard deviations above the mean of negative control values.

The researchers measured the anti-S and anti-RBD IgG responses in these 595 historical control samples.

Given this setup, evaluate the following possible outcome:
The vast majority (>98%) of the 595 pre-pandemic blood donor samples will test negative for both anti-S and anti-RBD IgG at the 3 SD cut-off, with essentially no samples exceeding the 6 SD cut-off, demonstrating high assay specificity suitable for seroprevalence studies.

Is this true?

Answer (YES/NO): YES